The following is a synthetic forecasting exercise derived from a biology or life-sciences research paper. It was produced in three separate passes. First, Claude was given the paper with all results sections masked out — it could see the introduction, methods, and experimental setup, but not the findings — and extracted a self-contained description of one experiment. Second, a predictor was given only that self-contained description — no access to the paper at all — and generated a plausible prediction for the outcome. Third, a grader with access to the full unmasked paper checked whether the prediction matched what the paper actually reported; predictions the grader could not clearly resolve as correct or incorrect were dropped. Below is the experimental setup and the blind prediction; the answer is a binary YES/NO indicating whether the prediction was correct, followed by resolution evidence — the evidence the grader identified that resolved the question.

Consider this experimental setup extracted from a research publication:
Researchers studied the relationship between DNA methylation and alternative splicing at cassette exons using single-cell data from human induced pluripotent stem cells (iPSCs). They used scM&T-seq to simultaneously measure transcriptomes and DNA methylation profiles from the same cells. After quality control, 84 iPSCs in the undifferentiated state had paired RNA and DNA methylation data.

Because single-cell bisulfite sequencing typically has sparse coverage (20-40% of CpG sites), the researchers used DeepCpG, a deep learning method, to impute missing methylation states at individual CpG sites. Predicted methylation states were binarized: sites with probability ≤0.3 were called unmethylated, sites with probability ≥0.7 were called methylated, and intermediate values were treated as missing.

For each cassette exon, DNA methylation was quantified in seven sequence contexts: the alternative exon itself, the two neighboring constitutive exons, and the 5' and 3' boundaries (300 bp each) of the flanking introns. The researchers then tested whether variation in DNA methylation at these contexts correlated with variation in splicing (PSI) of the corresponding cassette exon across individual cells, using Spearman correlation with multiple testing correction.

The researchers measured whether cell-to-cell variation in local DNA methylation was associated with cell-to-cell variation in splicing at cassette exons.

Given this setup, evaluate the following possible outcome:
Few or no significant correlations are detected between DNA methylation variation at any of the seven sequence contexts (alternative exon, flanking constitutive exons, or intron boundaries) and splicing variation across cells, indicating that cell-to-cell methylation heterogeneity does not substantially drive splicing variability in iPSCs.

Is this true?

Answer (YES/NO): NO